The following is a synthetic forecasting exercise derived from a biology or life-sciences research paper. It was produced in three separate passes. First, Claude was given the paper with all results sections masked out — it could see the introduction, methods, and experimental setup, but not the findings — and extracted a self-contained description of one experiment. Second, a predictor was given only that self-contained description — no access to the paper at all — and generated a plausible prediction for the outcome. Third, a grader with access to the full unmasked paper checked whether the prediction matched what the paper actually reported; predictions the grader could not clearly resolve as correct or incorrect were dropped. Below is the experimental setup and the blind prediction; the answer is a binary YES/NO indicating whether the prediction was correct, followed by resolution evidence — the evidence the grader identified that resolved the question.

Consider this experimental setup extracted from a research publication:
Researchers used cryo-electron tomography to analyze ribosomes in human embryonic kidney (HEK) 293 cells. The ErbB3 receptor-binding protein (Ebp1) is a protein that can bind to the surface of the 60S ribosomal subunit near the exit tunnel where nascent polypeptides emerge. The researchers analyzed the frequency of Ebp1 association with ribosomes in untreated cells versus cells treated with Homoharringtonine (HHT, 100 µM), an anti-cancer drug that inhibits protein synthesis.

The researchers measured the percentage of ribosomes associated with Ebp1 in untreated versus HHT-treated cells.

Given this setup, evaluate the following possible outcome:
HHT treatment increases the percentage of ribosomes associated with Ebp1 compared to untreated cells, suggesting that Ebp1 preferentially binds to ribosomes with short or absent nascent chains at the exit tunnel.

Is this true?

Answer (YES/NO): NO